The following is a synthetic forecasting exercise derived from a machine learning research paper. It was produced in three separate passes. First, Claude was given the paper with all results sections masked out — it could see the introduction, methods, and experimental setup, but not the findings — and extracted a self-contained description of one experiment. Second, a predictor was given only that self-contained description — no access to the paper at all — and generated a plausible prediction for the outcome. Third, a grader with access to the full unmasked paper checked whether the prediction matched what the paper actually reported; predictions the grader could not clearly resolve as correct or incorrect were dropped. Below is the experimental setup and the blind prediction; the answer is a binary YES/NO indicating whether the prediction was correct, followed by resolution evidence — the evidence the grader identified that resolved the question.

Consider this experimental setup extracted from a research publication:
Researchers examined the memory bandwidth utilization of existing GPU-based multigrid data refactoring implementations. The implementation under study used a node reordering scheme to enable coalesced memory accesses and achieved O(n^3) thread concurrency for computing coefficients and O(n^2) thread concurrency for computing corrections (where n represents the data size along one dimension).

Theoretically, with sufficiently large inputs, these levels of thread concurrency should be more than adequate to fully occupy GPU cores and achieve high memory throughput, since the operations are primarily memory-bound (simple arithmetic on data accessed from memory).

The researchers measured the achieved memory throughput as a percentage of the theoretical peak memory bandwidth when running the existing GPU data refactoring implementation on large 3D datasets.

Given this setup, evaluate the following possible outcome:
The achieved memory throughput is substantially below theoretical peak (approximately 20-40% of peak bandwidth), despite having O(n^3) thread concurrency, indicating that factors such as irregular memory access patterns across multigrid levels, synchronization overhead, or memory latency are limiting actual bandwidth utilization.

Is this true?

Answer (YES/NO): NO